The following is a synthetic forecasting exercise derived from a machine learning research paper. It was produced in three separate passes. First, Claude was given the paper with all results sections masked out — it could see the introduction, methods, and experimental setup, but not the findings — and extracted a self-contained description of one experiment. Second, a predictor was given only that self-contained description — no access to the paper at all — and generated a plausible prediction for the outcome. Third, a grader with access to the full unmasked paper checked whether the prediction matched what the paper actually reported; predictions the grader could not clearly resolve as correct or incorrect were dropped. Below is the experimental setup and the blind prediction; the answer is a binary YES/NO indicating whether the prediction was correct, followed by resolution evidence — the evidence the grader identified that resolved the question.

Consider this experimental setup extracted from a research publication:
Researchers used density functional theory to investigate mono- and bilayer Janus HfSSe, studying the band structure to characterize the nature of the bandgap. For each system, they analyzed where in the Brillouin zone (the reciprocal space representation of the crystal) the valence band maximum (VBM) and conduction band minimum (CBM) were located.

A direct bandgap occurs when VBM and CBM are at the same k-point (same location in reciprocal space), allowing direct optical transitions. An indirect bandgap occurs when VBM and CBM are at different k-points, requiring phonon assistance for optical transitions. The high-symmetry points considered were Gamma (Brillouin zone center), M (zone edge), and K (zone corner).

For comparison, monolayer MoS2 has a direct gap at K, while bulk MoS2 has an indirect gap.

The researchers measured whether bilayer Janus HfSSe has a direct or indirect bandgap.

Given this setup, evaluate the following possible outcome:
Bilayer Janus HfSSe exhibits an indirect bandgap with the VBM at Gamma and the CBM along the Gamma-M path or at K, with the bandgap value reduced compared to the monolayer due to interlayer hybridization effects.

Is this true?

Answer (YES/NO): NO